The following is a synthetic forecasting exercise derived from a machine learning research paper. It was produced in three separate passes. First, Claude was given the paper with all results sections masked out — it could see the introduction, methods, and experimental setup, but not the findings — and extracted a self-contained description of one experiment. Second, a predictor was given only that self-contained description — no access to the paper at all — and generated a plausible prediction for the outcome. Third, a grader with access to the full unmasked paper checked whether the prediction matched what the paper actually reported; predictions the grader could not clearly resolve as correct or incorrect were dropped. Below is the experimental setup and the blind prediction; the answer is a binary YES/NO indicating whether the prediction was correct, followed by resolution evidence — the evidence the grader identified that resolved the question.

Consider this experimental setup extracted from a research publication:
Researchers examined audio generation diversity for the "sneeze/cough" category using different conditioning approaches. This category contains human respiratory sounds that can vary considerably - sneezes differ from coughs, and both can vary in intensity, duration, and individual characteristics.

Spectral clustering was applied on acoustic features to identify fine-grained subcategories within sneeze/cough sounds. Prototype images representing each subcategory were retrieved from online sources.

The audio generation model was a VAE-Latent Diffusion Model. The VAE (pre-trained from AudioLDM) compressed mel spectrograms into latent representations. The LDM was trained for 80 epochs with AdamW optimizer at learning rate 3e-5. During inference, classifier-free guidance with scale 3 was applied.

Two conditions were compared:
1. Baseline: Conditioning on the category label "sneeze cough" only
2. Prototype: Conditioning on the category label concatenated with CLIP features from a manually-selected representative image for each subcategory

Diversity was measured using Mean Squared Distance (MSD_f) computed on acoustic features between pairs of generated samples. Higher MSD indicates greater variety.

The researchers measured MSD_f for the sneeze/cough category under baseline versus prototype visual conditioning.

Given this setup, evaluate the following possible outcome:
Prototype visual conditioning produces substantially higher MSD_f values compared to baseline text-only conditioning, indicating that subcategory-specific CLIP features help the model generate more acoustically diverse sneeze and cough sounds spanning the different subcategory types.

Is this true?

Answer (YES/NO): YES